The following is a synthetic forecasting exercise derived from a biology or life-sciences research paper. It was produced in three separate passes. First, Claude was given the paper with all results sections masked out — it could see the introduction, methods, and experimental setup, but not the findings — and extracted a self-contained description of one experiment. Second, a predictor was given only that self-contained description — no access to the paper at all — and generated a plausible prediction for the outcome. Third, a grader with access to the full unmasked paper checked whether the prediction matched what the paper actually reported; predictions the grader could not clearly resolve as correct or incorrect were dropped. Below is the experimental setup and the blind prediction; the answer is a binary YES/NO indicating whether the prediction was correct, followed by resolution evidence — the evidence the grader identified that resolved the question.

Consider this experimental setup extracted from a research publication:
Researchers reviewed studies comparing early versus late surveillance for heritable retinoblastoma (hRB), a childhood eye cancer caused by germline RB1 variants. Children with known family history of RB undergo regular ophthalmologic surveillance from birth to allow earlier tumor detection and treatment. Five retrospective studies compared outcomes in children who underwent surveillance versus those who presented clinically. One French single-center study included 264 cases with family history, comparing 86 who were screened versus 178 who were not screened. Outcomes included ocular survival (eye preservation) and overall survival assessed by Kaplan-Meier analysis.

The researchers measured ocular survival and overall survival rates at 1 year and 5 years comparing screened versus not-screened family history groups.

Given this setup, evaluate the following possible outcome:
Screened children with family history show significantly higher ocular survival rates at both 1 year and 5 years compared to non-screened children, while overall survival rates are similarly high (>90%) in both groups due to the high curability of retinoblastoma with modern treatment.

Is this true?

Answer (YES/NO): NO